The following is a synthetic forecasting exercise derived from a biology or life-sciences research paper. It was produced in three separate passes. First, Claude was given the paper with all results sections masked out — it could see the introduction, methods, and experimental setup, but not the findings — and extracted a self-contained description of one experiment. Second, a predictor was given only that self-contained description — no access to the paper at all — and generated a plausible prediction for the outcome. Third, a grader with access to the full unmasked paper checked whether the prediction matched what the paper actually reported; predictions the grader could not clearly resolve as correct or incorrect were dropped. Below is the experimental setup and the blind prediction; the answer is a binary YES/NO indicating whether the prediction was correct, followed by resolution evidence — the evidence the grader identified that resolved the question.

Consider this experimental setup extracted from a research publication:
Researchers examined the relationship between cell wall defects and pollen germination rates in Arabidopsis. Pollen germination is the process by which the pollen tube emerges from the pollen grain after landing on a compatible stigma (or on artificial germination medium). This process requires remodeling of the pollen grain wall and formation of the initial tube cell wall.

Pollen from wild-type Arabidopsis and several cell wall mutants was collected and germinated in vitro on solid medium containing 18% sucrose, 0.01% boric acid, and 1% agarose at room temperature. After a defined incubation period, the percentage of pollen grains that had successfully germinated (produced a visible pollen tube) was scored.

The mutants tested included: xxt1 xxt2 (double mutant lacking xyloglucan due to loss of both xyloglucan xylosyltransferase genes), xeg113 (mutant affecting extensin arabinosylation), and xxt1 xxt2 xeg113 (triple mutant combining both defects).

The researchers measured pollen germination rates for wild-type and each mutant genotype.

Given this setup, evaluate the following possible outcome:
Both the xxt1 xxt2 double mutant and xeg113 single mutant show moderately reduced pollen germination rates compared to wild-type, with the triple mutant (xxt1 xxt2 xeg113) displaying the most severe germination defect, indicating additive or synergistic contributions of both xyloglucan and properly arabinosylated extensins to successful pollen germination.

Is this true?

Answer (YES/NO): NO